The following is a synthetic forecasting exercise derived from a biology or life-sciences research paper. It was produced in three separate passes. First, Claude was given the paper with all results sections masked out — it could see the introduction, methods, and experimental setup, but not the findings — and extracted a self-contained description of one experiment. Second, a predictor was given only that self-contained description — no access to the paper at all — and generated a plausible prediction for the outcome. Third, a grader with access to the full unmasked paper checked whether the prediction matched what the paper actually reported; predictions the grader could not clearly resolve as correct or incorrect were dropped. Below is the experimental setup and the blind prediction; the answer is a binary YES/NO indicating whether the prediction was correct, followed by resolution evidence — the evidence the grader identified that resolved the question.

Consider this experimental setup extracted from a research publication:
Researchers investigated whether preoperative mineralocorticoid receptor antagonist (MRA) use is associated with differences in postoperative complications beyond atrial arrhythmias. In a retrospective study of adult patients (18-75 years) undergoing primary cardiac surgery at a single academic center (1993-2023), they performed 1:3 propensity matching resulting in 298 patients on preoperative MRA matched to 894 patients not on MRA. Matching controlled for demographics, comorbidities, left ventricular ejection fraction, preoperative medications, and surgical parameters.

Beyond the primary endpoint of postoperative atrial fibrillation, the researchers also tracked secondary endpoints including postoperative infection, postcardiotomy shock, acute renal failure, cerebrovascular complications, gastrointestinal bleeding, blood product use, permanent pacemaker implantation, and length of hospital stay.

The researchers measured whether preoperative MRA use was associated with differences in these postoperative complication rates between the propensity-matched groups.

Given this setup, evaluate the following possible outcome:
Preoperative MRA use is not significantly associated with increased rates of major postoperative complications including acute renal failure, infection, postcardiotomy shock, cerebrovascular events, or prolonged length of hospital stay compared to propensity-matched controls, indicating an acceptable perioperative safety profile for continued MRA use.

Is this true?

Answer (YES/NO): YES